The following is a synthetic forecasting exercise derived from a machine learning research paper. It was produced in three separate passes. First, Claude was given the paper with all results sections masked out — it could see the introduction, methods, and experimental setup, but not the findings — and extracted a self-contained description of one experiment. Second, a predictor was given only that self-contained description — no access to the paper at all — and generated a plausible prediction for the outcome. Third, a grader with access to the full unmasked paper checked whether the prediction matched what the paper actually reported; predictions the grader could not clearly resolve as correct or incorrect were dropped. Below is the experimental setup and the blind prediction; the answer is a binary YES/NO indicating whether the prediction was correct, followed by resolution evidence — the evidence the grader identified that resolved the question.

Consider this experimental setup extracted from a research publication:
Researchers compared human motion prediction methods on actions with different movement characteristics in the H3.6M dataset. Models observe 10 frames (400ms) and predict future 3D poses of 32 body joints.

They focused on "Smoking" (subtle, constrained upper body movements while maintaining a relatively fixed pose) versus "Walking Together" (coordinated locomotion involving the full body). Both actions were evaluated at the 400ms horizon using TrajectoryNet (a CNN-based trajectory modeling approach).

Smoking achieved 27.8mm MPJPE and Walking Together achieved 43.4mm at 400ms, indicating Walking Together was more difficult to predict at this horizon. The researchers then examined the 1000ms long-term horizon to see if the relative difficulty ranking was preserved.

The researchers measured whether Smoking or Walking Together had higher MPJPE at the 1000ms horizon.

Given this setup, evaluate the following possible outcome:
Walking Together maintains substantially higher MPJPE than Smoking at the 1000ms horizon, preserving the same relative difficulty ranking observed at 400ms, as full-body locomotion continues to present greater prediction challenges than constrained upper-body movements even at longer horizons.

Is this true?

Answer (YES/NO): YES